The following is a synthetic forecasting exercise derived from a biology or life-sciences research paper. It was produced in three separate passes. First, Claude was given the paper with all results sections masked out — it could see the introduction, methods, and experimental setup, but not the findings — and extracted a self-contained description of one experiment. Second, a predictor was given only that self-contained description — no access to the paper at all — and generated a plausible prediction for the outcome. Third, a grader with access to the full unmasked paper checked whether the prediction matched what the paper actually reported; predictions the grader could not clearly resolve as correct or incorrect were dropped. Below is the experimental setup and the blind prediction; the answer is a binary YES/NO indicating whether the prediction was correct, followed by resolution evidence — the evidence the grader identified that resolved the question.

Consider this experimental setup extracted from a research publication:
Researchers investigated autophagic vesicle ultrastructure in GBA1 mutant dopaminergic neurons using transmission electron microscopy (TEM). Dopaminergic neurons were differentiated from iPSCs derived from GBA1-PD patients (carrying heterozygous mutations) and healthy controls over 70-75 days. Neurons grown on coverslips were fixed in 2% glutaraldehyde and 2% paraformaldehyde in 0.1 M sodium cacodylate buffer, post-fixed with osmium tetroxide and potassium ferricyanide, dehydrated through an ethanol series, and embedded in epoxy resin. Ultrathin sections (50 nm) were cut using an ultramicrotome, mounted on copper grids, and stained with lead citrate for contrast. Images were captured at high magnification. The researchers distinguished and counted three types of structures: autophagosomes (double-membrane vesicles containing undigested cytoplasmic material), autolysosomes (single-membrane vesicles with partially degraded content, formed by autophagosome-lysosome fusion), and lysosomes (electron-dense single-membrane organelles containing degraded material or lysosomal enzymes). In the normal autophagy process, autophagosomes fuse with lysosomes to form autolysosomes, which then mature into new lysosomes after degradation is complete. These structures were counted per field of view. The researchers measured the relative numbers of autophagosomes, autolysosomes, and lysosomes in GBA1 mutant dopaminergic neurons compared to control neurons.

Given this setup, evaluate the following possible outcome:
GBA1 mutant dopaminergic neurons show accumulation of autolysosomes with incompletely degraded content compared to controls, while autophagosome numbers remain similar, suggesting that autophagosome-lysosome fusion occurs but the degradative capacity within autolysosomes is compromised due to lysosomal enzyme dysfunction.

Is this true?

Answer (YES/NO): NO